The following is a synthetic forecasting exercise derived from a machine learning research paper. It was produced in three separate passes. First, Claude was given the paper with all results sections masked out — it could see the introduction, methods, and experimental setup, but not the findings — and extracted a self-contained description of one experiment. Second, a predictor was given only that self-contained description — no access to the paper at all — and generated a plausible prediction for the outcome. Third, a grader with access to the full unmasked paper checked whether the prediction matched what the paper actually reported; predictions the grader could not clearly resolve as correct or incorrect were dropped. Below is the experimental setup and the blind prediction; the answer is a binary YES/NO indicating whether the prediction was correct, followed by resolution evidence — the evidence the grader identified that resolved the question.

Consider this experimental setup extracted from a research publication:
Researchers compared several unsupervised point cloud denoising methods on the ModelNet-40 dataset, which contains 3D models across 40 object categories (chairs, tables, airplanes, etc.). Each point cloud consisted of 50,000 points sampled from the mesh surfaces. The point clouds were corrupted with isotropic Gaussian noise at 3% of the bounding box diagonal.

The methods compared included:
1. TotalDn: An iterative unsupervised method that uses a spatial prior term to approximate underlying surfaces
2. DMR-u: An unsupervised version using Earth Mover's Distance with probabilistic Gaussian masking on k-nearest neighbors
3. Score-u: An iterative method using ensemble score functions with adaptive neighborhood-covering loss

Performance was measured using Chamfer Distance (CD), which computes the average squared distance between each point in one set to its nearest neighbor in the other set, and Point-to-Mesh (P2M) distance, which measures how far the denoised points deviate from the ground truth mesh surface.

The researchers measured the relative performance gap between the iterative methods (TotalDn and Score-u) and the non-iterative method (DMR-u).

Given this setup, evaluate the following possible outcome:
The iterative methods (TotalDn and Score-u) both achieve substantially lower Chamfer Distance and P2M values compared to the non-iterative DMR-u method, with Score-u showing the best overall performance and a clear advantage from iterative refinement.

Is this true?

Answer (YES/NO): NO